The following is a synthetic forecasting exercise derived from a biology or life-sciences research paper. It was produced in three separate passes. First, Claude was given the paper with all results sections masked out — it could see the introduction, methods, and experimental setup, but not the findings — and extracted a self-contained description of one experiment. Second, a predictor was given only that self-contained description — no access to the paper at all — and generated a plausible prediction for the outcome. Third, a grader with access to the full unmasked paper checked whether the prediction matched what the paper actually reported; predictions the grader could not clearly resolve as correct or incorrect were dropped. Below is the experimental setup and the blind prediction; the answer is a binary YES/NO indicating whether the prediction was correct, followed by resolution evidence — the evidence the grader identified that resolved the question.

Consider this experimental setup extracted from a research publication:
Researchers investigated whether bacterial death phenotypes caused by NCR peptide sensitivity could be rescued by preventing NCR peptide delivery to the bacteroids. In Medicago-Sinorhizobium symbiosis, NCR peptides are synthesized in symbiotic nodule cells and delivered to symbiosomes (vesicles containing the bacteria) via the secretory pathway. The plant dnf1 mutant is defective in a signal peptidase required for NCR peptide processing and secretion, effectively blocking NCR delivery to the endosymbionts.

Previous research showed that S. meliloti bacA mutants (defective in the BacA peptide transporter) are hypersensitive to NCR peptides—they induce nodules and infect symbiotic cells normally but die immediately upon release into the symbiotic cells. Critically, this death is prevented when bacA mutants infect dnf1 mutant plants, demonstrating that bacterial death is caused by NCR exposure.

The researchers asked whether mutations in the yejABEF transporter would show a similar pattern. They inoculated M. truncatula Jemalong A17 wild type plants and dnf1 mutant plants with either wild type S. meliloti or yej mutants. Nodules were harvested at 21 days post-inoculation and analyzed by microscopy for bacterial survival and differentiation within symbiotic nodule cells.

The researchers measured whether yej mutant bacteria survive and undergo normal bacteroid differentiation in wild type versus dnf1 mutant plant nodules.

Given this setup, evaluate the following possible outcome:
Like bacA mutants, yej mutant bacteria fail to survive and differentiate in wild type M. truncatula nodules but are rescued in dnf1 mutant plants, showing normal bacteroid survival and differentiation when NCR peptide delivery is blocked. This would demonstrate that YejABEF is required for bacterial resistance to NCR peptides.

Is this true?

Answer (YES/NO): NO